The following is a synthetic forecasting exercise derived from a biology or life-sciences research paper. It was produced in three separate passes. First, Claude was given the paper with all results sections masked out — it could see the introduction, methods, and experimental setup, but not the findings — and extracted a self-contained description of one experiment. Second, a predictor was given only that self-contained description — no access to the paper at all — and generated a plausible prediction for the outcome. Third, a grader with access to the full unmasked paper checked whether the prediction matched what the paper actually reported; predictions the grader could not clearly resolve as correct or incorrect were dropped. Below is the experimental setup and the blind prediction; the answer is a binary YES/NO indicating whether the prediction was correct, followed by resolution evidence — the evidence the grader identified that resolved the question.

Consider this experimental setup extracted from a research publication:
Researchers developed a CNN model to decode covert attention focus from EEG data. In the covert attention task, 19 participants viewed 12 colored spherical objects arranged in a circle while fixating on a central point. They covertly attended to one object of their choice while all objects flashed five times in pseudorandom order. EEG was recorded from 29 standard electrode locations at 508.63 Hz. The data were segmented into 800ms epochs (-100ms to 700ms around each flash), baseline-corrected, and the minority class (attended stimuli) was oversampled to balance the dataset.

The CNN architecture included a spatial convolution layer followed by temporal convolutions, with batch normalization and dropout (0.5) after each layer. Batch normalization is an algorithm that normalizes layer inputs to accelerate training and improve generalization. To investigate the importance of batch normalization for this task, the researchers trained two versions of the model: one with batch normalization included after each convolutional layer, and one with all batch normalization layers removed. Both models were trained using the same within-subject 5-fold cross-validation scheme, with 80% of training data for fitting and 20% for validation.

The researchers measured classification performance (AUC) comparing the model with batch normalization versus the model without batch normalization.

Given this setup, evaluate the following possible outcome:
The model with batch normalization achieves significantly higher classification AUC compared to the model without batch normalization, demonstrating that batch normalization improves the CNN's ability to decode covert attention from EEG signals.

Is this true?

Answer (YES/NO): NO